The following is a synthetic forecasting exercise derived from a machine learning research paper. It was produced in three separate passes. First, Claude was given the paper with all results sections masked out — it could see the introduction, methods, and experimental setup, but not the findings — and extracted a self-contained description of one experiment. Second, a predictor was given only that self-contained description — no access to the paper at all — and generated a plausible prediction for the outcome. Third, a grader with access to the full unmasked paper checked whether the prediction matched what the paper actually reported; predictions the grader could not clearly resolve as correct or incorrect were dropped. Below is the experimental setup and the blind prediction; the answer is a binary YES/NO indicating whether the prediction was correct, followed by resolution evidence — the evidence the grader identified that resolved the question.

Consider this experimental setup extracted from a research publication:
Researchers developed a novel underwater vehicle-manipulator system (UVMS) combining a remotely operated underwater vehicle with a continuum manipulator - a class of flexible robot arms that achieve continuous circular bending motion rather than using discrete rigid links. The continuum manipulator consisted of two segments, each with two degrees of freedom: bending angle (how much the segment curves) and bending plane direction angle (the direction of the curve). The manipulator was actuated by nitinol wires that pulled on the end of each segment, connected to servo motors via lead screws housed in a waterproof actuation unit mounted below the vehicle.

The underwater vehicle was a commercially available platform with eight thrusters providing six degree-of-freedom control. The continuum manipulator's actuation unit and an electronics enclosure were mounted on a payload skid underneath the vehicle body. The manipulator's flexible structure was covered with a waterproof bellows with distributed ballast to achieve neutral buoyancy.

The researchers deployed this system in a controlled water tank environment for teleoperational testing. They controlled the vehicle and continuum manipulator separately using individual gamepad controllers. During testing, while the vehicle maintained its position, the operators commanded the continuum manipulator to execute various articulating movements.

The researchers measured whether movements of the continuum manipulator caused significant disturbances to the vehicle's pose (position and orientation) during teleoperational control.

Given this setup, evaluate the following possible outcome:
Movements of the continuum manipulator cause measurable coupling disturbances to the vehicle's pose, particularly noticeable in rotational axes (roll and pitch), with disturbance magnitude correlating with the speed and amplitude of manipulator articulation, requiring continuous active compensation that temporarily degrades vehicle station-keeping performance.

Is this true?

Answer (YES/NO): NO